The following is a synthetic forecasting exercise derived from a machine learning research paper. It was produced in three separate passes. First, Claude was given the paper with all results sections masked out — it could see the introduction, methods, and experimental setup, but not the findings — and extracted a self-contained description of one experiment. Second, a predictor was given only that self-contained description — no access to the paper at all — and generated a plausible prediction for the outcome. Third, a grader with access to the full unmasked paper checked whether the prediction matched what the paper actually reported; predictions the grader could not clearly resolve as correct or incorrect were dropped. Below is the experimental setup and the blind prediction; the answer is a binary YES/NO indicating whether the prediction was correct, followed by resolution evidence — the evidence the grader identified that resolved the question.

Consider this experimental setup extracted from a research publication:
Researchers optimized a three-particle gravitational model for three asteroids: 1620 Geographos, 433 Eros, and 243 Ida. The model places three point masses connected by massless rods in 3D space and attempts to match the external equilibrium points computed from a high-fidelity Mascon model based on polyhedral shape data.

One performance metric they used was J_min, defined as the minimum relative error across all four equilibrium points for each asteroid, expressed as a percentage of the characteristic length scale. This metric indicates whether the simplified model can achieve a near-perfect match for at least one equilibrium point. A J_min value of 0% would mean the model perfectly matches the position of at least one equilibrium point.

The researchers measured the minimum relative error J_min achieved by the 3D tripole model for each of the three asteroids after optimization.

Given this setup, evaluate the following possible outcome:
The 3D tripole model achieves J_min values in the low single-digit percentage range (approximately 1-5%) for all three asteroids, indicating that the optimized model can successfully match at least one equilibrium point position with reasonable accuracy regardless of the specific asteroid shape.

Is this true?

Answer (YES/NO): NO